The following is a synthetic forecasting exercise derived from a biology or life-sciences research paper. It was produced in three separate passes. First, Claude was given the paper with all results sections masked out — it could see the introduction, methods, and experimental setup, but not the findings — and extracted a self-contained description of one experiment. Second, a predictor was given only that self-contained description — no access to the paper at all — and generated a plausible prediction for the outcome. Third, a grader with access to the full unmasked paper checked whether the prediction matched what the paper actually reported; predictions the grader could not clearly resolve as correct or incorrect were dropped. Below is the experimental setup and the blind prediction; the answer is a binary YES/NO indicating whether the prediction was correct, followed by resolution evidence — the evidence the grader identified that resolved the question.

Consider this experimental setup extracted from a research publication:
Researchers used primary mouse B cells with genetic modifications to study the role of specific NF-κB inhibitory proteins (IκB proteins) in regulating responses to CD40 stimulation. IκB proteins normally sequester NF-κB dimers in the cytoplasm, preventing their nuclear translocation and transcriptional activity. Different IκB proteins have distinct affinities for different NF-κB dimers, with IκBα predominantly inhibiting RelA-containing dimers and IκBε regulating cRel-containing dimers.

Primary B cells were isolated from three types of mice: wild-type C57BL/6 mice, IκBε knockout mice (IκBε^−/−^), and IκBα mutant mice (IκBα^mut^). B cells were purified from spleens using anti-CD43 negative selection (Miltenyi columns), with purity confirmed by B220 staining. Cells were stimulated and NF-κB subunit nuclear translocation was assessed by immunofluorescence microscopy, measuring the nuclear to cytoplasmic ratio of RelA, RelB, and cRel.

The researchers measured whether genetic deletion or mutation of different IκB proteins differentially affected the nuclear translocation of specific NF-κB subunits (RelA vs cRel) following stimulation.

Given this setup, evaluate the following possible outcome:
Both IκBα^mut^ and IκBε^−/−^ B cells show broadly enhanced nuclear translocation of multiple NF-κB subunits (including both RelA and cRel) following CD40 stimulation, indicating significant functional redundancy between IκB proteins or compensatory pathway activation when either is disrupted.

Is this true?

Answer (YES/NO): NO